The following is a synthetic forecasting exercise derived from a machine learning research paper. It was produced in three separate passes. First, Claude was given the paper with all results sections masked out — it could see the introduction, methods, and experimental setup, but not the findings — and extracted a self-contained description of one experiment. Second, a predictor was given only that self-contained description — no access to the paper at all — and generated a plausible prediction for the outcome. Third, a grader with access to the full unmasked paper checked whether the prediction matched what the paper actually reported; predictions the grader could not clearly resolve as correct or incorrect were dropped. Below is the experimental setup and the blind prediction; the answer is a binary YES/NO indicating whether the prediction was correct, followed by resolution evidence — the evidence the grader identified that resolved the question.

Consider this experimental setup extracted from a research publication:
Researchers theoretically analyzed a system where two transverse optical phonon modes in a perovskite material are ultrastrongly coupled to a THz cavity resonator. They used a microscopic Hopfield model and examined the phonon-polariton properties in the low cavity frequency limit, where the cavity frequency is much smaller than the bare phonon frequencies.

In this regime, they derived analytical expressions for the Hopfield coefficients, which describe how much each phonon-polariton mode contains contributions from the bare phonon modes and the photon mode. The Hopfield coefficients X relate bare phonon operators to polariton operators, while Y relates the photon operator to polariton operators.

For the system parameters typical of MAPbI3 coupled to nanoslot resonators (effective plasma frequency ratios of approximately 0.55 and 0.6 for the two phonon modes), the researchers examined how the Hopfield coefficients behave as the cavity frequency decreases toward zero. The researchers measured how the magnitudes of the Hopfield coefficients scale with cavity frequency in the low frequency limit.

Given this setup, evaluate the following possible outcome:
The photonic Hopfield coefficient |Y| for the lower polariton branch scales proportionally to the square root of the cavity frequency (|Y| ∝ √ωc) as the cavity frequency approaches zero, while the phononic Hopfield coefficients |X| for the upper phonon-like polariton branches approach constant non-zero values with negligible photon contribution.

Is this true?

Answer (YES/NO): NO